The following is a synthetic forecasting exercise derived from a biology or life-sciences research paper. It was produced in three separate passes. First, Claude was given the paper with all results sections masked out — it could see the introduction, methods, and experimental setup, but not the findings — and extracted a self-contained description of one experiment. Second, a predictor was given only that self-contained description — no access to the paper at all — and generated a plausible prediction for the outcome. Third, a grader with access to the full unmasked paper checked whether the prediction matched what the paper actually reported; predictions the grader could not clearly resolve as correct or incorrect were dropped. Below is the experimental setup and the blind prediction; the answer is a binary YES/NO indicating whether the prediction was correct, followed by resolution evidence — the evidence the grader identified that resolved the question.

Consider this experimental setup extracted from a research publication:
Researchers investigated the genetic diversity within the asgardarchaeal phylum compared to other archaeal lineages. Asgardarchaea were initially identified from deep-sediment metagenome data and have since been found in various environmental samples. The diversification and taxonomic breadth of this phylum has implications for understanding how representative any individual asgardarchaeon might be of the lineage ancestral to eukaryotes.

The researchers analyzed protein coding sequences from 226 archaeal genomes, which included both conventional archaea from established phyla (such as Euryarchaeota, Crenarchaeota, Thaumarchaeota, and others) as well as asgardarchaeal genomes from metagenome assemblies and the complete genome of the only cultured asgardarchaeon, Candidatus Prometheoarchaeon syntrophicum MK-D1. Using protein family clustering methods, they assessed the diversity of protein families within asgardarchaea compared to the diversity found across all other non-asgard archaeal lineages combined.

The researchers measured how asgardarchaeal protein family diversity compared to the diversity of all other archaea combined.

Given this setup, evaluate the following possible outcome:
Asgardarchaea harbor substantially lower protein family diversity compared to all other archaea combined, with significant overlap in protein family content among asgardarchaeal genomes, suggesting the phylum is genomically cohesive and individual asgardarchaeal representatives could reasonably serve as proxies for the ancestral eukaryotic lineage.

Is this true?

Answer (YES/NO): NO